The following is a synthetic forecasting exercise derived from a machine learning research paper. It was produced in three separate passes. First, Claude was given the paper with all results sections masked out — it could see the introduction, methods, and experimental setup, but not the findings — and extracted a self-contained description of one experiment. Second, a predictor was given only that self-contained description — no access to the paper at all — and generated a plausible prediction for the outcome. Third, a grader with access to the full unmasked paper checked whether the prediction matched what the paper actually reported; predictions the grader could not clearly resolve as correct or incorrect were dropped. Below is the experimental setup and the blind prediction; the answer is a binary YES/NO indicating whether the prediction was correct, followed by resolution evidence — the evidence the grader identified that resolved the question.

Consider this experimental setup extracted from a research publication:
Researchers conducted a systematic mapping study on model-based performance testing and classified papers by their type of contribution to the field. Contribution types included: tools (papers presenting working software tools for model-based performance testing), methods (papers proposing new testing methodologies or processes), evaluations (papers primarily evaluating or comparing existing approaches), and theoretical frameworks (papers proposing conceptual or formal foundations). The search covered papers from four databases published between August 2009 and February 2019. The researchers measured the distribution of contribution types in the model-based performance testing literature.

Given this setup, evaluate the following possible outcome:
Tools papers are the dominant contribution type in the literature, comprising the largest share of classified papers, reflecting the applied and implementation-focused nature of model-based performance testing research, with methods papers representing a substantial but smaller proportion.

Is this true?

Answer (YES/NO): NO